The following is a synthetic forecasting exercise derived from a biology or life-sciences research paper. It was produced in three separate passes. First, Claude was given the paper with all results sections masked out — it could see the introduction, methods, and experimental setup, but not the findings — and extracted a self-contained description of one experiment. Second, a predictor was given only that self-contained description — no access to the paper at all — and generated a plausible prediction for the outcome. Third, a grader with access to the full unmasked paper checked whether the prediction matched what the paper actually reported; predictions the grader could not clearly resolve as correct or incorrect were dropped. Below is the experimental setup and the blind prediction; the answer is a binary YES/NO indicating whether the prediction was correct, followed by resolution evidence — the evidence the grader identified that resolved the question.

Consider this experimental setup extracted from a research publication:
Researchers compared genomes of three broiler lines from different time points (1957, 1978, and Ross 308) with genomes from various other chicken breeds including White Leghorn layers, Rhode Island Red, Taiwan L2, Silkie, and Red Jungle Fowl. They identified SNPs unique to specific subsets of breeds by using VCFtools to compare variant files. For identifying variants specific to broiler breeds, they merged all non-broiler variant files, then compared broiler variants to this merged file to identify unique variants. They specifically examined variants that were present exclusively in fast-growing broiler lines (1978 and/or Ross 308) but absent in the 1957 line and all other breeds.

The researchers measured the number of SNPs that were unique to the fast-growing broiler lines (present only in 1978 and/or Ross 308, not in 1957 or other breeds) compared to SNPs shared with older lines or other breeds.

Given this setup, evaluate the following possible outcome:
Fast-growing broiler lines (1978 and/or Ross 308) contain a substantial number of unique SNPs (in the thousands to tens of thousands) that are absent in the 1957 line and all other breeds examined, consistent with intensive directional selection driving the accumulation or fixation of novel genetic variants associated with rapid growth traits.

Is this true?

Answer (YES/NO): NO